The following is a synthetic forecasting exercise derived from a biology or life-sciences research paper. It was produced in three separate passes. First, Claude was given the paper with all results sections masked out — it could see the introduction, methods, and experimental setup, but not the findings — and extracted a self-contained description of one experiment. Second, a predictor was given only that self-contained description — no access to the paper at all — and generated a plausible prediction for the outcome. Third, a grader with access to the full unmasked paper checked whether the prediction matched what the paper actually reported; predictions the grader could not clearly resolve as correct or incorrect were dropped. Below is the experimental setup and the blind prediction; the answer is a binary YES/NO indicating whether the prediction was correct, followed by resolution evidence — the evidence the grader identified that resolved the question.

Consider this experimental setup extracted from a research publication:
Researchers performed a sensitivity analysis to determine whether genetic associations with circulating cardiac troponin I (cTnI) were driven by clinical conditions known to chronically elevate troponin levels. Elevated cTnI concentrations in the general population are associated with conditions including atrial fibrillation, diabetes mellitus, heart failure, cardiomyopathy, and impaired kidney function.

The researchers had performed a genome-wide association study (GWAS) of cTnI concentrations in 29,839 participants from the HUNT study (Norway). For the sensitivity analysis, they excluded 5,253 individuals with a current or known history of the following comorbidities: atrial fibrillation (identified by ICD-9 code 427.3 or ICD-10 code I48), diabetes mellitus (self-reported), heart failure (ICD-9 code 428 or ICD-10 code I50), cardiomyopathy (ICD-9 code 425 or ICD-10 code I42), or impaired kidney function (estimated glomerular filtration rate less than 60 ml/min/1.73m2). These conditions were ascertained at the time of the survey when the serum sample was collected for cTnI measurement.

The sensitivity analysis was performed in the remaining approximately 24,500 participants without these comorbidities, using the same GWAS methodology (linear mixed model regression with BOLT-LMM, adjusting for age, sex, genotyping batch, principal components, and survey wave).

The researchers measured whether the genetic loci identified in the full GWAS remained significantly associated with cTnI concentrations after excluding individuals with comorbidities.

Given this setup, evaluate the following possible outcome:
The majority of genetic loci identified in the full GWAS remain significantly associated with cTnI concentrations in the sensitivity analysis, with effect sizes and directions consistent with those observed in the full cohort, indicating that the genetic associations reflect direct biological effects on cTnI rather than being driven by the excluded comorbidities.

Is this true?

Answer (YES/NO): YES